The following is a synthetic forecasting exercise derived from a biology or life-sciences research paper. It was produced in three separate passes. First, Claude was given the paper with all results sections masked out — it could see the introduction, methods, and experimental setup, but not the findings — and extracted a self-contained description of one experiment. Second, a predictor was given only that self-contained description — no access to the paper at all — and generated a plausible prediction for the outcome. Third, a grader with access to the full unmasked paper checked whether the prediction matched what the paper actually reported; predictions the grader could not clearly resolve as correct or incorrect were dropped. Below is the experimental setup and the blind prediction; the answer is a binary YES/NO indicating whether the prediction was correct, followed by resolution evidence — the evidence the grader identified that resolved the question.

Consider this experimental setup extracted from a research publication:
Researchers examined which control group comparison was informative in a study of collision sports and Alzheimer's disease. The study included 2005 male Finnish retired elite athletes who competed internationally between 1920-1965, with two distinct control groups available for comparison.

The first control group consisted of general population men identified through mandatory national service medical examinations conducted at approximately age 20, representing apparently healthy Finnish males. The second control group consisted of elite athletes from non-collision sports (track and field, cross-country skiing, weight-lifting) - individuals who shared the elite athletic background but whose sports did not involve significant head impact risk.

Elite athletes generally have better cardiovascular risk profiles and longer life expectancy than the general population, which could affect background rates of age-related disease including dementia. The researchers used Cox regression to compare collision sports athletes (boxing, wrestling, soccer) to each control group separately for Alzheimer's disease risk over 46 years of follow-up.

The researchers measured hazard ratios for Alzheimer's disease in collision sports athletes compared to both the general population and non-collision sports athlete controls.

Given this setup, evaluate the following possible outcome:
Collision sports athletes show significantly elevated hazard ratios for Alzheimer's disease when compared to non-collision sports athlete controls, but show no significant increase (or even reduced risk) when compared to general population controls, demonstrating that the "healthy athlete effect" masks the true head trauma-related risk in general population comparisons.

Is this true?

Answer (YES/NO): NO